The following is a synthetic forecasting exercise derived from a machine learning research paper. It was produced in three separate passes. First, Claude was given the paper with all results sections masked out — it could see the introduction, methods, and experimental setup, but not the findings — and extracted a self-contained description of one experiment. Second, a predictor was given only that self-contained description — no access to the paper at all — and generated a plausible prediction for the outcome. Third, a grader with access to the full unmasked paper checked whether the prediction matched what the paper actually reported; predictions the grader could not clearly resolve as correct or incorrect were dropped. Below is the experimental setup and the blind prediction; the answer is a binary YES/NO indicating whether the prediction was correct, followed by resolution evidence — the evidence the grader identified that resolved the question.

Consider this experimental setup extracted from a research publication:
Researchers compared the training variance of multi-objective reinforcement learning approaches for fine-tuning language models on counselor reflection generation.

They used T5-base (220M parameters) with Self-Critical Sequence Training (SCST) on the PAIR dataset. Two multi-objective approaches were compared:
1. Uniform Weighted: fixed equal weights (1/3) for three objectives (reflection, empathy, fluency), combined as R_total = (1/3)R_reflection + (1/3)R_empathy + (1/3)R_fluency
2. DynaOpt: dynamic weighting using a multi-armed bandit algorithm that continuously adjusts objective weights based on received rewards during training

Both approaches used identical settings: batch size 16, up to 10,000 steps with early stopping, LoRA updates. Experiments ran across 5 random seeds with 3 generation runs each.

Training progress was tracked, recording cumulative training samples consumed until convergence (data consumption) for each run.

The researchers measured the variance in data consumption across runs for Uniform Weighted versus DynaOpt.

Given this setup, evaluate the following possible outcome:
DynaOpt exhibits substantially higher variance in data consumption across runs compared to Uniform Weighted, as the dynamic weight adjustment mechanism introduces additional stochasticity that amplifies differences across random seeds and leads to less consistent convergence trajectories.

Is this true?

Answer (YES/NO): YES